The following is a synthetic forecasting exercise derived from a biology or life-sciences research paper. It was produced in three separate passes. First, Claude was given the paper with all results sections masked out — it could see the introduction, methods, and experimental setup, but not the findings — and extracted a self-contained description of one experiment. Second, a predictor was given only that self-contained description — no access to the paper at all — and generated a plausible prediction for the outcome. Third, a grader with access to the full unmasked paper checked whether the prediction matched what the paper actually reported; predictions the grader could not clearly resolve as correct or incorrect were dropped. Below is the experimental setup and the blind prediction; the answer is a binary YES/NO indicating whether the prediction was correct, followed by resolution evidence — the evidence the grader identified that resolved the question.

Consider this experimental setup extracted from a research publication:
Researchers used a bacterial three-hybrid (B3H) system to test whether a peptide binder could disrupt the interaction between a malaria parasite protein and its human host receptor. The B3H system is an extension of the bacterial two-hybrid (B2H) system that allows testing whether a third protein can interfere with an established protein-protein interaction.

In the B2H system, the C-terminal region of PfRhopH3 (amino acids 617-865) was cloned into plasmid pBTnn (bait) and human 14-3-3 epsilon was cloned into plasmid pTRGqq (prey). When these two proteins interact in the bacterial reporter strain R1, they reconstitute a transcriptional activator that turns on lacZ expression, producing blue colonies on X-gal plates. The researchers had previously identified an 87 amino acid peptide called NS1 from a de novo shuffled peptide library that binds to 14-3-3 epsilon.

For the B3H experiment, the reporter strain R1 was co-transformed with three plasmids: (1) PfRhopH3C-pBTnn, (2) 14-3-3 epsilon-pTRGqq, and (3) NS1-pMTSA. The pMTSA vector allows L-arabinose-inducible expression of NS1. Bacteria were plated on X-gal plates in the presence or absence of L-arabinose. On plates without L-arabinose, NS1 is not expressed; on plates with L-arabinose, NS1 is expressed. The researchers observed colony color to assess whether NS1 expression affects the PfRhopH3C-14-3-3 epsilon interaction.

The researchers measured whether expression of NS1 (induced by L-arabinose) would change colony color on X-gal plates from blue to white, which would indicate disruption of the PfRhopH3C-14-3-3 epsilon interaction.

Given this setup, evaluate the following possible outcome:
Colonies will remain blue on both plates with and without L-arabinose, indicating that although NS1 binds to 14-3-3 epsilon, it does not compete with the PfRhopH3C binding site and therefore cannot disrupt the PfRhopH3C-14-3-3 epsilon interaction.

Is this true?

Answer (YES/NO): NO